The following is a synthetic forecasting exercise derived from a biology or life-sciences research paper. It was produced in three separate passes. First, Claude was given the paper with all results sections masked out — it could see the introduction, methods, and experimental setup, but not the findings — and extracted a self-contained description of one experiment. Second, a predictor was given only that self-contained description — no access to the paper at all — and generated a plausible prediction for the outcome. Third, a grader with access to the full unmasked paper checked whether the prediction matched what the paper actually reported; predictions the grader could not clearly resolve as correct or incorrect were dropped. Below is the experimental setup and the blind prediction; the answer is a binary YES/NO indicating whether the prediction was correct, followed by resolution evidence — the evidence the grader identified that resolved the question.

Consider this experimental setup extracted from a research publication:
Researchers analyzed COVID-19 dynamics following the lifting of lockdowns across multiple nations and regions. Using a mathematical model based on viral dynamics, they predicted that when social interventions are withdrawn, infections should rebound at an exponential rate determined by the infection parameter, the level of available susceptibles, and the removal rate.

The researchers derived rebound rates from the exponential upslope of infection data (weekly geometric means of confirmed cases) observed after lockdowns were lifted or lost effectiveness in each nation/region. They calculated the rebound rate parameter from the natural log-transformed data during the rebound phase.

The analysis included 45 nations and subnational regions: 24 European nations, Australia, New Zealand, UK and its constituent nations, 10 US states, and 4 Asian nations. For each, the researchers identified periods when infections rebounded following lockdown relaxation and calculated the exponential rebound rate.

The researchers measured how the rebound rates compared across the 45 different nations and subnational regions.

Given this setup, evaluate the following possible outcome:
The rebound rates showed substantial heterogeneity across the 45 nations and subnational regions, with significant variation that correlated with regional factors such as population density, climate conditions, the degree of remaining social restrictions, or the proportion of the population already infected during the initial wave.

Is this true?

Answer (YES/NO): NO